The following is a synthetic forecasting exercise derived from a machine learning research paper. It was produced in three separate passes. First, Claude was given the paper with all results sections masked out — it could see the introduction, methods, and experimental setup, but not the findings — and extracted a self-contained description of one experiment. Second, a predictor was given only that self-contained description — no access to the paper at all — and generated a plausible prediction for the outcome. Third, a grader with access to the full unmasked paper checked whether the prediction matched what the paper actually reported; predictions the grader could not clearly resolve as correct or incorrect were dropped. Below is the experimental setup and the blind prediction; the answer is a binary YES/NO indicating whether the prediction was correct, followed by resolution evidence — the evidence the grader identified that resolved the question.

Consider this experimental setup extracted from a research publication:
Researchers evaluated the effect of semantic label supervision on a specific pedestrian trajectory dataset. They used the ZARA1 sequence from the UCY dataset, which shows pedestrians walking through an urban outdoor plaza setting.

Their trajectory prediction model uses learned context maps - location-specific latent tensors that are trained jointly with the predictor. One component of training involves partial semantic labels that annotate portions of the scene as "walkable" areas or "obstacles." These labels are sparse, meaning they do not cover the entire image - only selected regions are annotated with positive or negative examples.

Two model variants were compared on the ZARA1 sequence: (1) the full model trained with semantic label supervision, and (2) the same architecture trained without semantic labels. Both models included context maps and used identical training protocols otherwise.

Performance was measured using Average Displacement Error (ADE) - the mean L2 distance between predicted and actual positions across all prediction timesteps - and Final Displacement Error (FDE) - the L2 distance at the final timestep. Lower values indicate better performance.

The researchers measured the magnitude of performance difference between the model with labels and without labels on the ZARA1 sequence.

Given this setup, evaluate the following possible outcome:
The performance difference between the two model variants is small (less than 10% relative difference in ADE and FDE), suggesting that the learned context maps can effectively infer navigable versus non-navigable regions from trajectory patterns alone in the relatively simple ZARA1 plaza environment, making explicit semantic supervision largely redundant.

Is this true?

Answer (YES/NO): NO